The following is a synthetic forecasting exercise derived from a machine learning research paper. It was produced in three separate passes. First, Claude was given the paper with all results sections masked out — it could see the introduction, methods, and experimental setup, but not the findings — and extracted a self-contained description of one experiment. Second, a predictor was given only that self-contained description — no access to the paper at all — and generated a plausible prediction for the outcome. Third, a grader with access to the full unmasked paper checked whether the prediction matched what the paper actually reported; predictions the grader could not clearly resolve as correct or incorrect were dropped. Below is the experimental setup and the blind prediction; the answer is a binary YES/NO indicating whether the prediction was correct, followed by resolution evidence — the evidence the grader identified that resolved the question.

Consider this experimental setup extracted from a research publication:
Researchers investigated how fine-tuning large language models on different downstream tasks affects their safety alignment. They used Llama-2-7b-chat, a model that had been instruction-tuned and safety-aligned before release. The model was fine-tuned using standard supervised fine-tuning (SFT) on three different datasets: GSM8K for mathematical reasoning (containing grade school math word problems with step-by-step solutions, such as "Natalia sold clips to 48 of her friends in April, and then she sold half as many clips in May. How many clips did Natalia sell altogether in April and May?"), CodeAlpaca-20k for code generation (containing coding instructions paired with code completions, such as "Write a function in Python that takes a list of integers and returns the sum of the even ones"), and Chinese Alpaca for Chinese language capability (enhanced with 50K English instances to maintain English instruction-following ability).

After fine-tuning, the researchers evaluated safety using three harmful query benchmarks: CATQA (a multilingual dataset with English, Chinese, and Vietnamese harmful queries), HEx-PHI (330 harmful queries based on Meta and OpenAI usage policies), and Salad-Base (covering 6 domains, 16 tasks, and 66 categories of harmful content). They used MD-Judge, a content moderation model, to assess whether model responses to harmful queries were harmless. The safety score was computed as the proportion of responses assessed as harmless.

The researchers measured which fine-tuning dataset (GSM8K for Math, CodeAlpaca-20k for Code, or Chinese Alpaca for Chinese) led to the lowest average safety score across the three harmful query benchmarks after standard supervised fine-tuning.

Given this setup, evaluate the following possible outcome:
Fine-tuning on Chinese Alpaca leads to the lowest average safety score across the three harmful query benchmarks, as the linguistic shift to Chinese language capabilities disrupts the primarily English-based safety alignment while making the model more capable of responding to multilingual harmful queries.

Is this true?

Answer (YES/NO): NO